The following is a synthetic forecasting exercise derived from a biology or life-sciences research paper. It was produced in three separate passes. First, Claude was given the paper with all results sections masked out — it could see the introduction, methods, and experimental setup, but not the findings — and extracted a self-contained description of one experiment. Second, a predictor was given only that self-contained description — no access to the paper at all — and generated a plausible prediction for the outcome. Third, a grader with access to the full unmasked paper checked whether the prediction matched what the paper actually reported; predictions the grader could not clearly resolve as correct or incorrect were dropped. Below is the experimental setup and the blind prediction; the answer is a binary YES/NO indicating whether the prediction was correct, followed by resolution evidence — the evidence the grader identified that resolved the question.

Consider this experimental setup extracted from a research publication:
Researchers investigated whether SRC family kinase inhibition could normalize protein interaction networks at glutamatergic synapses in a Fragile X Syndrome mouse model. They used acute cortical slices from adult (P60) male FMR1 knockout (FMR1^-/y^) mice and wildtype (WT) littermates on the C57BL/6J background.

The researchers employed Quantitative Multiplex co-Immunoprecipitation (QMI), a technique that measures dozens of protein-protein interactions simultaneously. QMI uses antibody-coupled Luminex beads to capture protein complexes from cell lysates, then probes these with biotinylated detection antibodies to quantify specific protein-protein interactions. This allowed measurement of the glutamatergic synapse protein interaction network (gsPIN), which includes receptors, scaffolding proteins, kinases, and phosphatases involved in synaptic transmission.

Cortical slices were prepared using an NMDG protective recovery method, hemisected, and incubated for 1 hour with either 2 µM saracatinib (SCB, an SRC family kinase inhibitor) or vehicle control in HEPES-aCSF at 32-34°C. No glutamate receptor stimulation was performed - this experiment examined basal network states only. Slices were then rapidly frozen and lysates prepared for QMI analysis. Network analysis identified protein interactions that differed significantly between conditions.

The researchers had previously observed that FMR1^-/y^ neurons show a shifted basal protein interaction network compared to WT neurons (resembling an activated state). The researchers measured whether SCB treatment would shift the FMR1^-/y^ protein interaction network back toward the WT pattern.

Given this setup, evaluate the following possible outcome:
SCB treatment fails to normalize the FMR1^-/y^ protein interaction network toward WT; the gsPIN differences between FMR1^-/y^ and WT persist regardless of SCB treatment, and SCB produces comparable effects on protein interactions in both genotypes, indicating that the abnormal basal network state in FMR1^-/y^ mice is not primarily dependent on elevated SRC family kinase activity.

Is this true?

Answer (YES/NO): NO